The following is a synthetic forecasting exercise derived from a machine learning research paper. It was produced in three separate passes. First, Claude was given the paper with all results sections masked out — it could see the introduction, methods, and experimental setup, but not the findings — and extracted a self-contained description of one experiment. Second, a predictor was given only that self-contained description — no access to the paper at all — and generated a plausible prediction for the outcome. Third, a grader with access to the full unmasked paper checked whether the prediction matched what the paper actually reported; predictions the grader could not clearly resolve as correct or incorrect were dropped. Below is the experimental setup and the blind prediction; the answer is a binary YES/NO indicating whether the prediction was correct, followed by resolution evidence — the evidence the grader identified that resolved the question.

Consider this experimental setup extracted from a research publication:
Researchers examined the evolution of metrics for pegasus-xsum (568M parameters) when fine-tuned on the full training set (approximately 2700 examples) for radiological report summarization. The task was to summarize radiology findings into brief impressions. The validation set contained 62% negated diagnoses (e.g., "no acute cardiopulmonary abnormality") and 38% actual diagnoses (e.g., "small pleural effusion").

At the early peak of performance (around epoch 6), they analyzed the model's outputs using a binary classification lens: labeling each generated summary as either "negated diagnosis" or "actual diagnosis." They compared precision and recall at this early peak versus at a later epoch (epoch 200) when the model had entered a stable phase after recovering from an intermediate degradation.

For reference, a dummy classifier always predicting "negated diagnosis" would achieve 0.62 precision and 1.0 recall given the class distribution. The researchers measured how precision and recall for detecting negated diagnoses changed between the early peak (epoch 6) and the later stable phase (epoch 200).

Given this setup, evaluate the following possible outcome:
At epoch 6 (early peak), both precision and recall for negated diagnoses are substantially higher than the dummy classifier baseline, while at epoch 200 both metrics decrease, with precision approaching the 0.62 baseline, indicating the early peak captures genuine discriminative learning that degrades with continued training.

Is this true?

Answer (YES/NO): NO